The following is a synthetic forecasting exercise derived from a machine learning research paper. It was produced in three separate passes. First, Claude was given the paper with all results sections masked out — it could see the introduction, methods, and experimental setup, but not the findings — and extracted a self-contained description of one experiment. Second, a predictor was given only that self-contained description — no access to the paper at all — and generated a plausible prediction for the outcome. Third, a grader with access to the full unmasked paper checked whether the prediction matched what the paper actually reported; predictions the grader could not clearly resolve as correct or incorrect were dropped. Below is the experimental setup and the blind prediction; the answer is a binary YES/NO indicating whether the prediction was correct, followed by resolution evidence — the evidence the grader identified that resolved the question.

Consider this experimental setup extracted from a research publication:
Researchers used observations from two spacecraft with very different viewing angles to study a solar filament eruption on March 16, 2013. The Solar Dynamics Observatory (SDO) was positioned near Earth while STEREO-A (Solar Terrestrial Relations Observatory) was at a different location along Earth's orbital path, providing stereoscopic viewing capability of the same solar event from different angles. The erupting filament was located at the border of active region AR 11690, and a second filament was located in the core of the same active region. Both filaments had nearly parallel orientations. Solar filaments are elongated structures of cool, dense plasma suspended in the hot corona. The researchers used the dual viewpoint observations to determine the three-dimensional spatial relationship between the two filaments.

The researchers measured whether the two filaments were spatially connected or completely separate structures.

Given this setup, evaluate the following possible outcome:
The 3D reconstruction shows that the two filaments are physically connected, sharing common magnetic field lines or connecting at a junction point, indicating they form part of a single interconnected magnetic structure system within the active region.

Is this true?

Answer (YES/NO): NO